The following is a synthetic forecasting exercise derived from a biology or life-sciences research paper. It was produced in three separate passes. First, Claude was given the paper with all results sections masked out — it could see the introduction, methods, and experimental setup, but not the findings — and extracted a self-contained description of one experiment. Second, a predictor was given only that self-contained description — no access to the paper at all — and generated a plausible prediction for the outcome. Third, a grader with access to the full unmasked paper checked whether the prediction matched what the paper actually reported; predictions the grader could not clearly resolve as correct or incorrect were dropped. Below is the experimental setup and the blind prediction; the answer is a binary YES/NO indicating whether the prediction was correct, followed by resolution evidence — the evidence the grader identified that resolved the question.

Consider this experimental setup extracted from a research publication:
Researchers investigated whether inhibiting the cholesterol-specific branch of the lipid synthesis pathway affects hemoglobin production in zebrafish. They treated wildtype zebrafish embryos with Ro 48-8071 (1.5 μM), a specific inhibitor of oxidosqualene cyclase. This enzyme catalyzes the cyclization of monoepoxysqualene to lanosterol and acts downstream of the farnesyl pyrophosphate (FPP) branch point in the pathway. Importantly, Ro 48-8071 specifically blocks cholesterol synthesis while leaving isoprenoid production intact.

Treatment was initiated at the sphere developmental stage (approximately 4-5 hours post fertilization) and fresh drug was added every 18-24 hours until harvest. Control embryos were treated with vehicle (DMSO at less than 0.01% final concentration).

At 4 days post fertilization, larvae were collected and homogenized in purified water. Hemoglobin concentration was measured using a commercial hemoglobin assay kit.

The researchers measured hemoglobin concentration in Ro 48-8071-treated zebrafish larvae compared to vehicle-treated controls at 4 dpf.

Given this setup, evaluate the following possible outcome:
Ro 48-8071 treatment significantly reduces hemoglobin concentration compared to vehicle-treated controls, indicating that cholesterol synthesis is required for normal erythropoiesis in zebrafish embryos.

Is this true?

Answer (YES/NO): YES